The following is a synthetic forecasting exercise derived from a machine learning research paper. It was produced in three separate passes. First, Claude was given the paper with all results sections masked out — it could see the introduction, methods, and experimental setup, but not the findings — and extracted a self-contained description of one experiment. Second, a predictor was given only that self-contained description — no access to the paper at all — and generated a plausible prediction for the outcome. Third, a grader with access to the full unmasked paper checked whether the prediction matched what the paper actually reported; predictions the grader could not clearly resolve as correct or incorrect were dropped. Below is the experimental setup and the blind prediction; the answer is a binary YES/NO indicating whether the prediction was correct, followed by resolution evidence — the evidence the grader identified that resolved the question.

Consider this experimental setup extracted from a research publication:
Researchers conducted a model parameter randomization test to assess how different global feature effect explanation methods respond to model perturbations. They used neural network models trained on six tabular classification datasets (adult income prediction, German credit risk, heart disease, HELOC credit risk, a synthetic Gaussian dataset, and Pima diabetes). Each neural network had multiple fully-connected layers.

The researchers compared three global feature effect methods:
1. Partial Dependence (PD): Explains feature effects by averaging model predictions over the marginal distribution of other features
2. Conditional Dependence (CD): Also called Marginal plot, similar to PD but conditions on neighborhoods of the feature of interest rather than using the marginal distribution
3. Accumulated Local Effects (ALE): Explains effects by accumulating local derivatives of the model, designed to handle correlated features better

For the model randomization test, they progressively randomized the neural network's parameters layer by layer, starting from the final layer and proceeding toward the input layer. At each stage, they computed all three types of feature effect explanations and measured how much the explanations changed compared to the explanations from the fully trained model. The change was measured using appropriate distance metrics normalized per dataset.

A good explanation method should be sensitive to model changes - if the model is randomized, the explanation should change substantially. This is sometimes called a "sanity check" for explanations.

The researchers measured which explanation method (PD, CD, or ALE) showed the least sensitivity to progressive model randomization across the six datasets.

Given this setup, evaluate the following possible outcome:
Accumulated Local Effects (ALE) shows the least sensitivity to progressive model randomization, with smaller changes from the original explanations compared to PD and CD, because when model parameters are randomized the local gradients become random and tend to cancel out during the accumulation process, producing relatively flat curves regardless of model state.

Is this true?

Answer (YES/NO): YES